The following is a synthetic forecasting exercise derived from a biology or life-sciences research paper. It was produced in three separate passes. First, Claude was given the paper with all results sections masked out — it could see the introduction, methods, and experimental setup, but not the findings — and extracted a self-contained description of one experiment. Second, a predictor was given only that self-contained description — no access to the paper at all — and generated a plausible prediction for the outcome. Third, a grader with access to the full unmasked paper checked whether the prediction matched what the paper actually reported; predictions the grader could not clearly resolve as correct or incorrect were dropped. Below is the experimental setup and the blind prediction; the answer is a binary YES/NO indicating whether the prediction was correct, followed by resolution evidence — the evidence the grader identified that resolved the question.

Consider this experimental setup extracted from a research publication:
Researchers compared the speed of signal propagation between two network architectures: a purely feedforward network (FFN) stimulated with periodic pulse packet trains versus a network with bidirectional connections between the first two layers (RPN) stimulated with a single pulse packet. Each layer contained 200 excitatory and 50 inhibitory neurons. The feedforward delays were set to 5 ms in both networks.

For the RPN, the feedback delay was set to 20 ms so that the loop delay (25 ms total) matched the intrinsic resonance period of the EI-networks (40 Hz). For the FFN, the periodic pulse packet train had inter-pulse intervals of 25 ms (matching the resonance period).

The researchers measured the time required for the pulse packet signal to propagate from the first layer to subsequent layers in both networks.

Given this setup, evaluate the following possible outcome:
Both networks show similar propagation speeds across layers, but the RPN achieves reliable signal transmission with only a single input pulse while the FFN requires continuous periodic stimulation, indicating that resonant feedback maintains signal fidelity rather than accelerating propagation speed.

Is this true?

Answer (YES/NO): NO